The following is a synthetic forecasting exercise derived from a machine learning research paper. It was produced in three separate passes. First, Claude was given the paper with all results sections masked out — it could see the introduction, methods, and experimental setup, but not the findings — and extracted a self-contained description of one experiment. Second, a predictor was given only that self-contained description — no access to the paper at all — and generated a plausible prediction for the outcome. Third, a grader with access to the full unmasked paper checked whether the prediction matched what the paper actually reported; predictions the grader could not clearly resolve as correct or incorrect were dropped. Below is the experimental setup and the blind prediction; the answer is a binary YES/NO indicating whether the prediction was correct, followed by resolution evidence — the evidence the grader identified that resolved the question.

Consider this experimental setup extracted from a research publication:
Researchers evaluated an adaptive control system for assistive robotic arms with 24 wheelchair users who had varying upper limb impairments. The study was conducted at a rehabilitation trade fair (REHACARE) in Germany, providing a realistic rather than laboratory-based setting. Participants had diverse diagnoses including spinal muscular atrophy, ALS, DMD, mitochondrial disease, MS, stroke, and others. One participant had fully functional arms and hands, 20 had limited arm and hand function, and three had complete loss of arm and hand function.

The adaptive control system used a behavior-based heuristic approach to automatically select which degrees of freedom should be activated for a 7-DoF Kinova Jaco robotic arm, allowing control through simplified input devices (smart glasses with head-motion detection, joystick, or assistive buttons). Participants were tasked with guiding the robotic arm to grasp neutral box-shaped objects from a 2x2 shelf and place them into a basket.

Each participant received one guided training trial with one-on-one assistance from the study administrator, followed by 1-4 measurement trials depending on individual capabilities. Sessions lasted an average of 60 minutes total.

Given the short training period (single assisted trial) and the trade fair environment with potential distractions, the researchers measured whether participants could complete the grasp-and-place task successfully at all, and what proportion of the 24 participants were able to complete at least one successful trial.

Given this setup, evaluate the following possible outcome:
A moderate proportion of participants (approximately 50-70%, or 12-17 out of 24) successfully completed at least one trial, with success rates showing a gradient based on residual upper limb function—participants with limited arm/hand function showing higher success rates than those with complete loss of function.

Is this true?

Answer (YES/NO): NO